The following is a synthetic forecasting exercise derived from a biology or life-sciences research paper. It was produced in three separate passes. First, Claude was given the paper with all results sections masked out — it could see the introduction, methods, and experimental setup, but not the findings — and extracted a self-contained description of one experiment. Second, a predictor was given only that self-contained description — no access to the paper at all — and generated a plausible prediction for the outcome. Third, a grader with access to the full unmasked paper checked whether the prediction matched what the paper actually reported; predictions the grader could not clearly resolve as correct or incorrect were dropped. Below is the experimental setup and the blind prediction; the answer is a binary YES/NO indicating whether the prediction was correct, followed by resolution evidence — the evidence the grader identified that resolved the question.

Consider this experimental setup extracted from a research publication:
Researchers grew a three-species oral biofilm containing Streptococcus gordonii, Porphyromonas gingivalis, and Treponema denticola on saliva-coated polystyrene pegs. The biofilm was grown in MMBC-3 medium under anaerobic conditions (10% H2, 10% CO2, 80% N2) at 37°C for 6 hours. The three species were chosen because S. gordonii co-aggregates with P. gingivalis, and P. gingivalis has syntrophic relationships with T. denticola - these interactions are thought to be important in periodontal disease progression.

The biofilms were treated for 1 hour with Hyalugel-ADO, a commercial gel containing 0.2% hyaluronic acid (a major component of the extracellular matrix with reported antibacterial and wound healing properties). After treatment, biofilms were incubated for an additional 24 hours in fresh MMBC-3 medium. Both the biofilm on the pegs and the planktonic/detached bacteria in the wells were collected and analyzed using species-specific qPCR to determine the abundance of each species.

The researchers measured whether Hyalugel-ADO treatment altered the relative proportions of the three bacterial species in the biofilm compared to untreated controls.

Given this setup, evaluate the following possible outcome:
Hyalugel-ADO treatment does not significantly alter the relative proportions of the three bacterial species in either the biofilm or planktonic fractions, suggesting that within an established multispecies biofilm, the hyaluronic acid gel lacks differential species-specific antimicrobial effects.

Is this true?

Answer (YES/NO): NO